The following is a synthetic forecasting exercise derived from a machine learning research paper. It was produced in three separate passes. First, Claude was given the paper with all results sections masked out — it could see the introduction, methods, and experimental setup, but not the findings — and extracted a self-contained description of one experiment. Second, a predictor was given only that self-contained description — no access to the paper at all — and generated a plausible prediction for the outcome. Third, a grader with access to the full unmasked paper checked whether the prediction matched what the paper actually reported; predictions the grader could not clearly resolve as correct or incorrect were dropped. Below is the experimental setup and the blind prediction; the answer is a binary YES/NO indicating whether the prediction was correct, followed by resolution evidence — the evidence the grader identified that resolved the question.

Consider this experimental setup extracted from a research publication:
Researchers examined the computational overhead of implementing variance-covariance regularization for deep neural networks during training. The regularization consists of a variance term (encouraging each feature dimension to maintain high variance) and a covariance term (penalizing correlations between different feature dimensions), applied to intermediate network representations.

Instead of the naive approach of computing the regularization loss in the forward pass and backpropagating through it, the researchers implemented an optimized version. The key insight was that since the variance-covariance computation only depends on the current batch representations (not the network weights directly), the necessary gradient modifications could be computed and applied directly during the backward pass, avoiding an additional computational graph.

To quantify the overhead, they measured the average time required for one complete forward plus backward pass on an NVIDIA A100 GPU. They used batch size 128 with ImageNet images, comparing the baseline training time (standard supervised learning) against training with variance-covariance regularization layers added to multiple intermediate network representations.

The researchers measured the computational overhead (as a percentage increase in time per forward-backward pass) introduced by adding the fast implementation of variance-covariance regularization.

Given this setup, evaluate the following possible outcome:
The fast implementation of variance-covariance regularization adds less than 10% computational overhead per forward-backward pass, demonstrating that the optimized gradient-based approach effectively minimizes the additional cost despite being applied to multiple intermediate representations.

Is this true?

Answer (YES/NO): YES